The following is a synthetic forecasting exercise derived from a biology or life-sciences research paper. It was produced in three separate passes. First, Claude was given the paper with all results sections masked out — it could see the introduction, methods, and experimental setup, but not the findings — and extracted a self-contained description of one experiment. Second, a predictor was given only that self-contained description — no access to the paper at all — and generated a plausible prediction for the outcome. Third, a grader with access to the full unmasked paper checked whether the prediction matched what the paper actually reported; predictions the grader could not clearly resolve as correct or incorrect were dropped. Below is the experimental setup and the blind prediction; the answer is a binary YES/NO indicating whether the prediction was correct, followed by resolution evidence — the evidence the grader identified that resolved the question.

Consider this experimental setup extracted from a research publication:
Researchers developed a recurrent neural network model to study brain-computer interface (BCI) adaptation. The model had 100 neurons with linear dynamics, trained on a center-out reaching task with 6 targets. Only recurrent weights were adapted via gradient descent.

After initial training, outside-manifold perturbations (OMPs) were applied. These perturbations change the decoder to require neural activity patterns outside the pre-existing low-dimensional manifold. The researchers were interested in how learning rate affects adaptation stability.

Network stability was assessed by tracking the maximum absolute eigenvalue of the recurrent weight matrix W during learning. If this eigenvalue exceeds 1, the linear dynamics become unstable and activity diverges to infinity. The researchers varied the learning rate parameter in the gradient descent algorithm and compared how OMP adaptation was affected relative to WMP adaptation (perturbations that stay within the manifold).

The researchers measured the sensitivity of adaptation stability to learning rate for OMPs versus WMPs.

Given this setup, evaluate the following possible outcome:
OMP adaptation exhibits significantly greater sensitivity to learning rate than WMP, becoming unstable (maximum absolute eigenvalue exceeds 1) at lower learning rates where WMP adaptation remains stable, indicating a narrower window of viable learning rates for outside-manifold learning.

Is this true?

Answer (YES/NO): YES